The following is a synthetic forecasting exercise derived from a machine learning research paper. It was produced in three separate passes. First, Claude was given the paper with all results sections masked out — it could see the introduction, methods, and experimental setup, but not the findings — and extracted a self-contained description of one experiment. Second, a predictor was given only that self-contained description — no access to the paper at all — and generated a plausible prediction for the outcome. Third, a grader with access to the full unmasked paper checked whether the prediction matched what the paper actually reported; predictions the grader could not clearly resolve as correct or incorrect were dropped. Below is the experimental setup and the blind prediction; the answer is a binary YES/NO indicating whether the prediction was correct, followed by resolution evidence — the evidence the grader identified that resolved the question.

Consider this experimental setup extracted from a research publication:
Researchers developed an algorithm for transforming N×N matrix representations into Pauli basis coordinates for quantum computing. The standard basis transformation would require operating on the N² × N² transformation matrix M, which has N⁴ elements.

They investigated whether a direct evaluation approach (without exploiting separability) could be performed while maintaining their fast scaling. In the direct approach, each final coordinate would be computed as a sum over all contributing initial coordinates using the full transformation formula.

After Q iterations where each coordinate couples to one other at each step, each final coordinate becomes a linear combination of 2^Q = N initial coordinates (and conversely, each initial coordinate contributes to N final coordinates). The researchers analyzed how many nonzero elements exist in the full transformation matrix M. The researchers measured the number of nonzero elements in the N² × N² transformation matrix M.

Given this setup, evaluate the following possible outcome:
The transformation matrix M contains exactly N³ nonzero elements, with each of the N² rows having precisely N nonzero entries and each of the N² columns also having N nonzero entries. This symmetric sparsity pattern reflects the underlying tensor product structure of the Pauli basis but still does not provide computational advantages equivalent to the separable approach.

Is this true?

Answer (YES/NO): YES